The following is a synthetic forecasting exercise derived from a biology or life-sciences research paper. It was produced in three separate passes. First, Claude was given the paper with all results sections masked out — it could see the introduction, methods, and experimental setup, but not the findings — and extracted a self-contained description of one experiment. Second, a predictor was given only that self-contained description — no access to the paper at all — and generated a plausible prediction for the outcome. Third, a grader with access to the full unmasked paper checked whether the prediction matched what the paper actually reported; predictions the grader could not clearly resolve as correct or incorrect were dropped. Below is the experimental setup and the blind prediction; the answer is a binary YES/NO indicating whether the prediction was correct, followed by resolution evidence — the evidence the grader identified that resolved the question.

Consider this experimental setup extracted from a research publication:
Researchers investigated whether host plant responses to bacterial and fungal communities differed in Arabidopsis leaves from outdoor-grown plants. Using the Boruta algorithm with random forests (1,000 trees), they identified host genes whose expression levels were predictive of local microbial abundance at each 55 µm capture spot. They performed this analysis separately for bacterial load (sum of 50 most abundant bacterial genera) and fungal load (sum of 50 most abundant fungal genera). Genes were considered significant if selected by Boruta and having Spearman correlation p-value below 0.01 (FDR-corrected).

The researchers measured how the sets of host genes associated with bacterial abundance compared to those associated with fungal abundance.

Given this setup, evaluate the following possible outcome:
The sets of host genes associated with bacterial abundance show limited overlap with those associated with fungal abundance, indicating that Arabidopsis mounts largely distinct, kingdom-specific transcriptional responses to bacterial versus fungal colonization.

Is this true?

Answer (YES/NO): NO